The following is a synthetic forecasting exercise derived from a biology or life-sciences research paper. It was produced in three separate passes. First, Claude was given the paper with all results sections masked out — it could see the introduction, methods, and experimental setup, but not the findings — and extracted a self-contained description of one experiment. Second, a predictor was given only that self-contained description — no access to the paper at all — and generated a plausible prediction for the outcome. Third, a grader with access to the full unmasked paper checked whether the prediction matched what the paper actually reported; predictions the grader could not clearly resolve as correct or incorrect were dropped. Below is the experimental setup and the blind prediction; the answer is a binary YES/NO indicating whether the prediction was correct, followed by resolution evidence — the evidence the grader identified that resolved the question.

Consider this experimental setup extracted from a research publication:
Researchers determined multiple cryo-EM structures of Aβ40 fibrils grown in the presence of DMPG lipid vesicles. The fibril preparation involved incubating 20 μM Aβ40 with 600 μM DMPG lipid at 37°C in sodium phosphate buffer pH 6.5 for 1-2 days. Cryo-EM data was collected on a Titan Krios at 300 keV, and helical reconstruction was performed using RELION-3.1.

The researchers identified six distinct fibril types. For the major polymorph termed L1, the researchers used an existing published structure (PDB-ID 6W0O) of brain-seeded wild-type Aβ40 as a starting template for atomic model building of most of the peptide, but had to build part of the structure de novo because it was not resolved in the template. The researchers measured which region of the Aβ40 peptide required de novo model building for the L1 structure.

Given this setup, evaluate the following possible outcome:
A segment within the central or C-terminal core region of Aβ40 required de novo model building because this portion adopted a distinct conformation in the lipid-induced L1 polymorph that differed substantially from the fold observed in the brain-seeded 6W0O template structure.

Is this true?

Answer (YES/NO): NO